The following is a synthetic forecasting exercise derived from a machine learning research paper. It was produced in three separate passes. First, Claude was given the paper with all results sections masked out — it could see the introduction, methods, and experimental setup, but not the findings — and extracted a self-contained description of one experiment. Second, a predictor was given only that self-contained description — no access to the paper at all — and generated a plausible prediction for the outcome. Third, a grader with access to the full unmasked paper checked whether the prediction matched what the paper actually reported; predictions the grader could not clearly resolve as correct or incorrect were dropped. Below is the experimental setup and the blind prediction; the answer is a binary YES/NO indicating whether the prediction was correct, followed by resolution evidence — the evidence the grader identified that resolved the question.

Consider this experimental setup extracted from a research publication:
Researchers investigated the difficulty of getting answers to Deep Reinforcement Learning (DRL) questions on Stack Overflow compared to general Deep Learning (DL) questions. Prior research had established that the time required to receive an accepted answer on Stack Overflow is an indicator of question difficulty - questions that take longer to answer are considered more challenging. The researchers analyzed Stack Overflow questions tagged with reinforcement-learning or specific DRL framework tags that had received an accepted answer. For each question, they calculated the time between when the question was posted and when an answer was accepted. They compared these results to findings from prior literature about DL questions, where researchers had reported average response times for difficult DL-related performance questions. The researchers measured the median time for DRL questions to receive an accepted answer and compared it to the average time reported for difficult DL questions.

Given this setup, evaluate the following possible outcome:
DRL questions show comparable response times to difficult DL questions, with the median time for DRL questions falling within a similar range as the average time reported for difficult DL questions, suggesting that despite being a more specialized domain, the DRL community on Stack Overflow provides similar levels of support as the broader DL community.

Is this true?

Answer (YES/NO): NO